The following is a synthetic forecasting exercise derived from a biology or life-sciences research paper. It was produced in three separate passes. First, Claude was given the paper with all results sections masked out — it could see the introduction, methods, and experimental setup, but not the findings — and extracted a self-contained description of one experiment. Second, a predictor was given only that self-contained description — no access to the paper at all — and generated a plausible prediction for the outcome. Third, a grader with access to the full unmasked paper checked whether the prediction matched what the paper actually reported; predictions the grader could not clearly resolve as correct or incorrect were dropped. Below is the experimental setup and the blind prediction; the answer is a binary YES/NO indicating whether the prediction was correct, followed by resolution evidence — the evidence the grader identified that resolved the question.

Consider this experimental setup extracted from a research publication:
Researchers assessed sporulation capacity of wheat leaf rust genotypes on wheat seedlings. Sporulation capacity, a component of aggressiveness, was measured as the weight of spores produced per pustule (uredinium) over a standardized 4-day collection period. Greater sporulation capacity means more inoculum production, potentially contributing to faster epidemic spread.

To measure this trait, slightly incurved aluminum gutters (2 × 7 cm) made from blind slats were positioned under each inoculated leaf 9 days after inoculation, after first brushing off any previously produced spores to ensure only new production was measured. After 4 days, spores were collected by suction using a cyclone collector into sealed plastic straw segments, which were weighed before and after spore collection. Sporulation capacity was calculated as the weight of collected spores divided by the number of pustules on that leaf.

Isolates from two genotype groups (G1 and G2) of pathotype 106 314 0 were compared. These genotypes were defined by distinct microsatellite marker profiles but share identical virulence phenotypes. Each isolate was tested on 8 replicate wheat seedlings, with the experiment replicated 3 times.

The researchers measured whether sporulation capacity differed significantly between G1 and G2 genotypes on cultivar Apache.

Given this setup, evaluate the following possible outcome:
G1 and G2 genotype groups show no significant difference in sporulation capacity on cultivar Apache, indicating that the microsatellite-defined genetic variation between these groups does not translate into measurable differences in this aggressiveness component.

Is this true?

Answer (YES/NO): YES